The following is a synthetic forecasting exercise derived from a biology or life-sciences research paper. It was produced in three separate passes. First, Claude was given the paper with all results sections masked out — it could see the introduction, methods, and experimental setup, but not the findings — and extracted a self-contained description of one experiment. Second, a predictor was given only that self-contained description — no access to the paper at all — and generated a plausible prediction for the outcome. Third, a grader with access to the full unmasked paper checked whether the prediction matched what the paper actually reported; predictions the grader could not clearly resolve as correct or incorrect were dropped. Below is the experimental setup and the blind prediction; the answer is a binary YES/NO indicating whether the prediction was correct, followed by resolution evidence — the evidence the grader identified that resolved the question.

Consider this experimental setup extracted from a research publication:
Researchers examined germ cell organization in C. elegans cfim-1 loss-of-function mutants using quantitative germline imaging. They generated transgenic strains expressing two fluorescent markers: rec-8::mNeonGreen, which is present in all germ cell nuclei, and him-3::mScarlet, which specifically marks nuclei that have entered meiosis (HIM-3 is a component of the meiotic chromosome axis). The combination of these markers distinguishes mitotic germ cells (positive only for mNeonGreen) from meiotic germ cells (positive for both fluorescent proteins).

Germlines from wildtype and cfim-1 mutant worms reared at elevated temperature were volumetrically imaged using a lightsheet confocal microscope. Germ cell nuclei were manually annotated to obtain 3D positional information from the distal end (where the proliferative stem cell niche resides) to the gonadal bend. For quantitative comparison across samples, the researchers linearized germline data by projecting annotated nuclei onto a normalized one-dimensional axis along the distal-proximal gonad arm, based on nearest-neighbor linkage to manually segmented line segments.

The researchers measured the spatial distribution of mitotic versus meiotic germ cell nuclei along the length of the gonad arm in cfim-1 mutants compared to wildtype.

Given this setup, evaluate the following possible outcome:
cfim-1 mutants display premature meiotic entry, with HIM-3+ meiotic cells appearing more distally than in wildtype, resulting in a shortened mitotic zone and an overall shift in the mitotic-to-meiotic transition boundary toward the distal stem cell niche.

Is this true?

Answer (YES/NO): NO